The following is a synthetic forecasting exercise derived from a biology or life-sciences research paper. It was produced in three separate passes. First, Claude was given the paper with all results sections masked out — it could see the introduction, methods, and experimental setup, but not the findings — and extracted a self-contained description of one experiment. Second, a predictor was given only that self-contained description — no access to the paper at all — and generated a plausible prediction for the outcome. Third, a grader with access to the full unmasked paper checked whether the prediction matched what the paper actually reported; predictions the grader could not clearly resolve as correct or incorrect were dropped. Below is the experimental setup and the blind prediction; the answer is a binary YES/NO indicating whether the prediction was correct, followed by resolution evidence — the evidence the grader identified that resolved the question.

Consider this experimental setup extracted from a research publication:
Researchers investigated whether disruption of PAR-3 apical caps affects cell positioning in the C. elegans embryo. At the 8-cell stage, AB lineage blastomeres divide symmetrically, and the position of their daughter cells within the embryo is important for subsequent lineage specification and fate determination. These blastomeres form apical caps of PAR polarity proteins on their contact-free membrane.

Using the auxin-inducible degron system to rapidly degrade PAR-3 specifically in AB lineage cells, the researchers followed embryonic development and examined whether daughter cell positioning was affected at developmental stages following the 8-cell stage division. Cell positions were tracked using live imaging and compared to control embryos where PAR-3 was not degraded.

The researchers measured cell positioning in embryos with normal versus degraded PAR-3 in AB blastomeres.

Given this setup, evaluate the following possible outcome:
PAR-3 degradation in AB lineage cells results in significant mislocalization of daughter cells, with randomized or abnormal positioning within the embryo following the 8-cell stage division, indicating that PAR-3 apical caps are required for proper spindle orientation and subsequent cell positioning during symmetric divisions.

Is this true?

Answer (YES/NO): NO